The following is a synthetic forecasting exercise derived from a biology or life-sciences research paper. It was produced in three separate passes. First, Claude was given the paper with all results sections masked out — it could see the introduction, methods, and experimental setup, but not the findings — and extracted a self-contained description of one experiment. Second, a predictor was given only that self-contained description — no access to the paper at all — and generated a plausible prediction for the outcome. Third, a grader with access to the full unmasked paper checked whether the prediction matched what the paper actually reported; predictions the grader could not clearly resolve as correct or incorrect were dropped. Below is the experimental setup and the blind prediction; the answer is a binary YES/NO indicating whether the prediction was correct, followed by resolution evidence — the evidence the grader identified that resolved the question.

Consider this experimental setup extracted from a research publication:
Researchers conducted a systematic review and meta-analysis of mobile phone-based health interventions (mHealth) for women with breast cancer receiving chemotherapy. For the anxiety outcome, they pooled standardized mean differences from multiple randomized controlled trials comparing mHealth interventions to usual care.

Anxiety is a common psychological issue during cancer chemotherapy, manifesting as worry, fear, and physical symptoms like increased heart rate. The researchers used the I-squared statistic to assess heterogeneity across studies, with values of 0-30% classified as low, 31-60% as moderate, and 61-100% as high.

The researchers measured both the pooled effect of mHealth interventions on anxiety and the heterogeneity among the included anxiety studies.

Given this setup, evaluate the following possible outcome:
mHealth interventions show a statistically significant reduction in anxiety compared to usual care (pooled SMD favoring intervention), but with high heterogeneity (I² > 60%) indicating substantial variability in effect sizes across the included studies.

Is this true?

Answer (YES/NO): NO